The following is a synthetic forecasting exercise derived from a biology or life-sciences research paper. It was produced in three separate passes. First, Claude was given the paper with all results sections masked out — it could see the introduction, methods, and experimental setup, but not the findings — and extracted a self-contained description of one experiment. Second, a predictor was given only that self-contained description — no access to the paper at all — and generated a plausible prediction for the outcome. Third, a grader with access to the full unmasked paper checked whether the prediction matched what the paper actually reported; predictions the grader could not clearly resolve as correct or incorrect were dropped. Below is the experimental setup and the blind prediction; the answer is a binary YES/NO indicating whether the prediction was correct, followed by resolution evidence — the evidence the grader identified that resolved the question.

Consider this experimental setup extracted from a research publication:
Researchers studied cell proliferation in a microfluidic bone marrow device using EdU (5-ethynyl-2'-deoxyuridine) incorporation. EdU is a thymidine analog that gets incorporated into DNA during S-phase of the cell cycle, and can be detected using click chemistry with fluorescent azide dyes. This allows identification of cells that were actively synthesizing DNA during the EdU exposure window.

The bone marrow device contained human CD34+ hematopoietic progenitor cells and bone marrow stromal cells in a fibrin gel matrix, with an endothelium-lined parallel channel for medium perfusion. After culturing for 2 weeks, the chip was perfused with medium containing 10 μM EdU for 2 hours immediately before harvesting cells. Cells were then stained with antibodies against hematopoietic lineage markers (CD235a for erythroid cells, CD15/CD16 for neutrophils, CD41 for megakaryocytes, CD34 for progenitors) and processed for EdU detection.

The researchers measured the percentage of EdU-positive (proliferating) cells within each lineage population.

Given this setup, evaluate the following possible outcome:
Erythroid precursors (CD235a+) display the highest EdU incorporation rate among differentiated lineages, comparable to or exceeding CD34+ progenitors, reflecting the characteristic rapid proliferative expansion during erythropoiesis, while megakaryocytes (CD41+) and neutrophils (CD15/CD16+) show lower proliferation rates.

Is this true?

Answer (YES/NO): NO